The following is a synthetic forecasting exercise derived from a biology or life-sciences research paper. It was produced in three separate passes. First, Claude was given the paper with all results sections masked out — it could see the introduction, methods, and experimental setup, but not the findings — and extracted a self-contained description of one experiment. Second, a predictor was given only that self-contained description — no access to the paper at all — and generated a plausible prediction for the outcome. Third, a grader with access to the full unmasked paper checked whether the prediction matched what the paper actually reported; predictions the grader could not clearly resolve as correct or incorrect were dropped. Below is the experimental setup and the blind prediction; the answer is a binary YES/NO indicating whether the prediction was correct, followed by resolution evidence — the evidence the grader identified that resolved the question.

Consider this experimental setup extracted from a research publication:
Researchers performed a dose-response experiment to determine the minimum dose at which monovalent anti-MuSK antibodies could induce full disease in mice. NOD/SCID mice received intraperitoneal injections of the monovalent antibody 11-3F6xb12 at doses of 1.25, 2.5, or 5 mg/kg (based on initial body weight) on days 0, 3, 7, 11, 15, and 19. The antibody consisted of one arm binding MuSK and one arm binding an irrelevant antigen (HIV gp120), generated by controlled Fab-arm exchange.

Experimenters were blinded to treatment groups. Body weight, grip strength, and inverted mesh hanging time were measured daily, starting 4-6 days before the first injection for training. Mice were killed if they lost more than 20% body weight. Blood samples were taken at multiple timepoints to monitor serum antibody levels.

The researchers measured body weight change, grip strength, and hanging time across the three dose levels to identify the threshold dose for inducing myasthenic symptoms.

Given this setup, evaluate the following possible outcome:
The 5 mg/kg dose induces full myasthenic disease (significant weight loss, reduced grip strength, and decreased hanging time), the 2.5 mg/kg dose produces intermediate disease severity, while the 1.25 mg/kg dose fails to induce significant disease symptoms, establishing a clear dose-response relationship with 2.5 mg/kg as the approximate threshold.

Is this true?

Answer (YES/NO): NO